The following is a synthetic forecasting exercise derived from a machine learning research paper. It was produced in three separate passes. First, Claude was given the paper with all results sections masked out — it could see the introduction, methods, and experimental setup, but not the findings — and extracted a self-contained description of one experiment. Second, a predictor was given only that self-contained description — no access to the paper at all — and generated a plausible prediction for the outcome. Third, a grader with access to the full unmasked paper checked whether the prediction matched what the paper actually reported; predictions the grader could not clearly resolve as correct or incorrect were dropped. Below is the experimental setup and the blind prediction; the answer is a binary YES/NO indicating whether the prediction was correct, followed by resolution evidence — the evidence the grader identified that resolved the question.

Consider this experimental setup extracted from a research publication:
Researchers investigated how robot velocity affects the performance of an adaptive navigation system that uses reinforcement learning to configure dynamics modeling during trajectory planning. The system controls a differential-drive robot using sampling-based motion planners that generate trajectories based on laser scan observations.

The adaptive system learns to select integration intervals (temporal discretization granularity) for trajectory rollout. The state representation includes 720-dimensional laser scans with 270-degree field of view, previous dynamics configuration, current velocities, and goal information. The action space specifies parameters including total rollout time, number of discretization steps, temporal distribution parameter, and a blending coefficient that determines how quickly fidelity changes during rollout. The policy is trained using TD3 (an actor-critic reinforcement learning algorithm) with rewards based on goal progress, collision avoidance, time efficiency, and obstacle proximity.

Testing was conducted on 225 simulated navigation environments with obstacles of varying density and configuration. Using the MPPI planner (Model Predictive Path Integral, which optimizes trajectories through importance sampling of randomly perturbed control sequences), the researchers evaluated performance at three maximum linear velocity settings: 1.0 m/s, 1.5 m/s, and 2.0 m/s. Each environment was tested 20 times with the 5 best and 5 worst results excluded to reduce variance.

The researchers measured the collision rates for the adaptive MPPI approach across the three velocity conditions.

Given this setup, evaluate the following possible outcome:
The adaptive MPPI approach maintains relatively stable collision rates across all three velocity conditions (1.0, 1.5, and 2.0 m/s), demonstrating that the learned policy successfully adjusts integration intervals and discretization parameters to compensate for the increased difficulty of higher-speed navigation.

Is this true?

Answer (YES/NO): NO